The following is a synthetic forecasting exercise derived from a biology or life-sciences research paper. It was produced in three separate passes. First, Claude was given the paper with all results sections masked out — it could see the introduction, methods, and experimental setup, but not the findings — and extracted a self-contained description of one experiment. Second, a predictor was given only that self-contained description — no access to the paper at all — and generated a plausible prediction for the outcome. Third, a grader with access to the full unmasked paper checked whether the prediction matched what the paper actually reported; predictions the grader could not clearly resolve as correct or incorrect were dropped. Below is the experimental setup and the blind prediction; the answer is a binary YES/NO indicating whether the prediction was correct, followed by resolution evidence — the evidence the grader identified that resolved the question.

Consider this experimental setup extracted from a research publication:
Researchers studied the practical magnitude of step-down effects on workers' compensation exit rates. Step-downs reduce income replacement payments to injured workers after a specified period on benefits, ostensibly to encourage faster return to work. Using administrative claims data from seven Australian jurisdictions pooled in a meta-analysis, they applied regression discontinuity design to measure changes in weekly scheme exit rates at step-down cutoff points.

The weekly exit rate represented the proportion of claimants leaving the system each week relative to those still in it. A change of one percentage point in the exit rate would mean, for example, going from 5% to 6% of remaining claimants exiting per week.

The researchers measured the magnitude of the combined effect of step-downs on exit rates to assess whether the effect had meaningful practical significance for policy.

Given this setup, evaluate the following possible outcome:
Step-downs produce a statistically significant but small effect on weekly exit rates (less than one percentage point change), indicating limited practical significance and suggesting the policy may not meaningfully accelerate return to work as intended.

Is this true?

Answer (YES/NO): YES